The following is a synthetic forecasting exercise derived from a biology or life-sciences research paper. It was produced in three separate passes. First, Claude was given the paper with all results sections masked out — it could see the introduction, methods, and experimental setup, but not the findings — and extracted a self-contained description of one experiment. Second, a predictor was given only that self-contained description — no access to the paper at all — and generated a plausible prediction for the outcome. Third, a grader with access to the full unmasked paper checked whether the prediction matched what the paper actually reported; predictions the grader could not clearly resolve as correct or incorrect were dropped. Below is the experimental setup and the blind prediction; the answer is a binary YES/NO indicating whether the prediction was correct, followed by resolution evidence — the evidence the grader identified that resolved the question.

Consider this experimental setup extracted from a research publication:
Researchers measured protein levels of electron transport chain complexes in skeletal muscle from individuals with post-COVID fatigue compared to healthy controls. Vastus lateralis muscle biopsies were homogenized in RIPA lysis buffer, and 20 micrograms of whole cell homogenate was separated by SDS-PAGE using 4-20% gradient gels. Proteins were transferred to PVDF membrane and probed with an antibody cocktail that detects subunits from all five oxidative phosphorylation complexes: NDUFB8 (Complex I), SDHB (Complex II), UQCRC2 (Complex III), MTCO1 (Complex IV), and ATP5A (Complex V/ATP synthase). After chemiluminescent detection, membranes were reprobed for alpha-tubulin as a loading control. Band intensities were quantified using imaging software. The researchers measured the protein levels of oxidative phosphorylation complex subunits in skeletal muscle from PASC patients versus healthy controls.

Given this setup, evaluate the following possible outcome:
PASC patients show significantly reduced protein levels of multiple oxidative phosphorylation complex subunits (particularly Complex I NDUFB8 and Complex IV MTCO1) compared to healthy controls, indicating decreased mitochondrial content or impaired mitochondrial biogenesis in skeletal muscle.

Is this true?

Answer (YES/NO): NO